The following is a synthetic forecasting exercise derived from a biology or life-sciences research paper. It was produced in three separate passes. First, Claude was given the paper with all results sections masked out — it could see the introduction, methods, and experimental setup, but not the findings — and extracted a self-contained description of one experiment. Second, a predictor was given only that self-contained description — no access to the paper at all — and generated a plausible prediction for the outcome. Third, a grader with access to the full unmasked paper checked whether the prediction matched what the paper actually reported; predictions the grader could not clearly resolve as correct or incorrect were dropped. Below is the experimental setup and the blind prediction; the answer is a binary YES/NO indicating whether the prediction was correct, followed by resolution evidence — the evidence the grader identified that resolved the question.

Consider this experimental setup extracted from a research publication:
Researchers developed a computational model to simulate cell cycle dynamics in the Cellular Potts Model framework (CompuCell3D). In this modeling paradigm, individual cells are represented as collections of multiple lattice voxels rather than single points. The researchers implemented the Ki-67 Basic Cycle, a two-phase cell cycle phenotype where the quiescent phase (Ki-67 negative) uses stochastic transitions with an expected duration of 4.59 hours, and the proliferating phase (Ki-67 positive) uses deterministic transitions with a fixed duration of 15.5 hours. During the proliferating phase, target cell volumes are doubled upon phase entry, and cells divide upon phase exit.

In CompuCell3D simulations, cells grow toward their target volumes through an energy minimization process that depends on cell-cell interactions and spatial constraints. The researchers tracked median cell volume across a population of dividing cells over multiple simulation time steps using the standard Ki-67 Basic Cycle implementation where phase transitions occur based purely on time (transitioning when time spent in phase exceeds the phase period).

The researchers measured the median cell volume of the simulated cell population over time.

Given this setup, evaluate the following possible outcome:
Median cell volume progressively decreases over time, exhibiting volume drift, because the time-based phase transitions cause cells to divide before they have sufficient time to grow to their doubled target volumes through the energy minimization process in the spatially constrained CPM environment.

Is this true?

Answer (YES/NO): YES